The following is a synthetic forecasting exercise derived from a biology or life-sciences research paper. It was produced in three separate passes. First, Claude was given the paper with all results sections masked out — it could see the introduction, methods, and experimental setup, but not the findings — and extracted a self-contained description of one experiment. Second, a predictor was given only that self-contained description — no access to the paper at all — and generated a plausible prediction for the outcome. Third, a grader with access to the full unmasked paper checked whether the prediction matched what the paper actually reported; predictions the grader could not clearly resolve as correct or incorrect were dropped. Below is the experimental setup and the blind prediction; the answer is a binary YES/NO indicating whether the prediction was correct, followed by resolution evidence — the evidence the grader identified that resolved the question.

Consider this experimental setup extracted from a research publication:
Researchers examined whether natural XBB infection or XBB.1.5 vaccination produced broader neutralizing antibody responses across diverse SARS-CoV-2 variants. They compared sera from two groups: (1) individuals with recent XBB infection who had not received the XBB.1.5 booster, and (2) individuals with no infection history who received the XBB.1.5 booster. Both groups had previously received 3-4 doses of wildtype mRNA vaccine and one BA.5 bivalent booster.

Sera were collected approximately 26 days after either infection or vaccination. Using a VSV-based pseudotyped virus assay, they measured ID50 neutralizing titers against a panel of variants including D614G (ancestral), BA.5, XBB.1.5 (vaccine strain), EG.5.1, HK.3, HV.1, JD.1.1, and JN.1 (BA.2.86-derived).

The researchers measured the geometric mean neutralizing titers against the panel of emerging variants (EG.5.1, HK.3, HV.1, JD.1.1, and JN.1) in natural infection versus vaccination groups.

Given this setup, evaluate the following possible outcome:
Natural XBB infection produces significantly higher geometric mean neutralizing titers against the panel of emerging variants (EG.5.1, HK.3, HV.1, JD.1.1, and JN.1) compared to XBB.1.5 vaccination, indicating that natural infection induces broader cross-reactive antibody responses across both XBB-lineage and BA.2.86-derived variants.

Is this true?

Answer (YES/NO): NO